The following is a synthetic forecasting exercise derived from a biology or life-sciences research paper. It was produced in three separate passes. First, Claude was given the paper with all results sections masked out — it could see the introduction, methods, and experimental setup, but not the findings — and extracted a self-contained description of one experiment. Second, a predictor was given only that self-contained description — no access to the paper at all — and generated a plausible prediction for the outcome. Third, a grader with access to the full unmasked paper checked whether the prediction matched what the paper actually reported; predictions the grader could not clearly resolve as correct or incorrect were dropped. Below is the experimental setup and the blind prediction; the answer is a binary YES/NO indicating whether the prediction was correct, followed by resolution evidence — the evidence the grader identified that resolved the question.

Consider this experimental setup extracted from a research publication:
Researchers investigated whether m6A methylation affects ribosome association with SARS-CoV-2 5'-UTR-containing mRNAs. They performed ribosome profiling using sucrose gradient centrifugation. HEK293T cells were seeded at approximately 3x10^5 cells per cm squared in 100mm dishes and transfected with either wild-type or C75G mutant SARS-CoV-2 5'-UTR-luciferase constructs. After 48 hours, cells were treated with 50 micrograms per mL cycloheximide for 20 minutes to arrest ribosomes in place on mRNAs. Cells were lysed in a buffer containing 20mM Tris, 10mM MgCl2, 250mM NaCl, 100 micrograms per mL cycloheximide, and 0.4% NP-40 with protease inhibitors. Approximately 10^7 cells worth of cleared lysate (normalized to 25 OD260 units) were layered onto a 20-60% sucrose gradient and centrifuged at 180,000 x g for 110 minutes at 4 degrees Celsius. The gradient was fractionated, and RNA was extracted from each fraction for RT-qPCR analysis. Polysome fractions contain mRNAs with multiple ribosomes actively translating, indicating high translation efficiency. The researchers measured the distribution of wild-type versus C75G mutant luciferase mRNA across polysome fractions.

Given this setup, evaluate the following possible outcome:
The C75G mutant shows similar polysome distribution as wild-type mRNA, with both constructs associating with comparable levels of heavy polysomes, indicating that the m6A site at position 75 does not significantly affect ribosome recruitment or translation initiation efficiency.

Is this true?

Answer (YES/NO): NO